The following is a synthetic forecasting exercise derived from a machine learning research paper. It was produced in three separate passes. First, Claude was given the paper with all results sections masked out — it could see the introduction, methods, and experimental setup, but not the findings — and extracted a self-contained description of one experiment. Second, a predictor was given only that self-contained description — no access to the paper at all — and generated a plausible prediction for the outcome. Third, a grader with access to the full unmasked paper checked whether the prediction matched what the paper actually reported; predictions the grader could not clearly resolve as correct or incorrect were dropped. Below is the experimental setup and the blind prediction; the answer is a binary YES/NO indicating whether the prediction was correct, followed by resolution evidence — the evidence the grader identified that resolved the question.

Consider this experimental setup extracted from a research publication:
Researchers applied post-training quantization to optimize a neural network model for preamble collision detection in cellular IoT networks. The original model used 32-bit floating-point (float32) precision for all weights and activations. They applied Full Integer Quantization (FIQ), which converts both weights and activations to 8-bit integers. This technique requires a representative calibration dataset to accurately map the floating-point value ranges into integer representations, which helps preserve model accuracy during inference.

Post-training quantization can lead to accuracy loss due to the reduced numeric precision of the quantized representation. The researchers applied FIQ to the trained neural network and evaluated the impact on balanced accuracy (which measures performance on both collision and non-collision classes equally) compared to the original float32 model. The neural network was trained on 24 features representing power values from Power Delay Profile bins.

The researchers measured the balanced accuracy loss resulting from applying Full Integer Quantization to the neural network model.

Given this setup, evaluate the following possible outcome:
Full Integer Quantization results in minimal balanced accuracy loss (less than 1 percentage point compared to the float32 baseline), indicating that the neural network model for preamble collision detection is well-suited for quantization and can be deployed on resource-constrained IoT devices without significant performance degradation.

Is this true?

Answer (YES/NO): YES